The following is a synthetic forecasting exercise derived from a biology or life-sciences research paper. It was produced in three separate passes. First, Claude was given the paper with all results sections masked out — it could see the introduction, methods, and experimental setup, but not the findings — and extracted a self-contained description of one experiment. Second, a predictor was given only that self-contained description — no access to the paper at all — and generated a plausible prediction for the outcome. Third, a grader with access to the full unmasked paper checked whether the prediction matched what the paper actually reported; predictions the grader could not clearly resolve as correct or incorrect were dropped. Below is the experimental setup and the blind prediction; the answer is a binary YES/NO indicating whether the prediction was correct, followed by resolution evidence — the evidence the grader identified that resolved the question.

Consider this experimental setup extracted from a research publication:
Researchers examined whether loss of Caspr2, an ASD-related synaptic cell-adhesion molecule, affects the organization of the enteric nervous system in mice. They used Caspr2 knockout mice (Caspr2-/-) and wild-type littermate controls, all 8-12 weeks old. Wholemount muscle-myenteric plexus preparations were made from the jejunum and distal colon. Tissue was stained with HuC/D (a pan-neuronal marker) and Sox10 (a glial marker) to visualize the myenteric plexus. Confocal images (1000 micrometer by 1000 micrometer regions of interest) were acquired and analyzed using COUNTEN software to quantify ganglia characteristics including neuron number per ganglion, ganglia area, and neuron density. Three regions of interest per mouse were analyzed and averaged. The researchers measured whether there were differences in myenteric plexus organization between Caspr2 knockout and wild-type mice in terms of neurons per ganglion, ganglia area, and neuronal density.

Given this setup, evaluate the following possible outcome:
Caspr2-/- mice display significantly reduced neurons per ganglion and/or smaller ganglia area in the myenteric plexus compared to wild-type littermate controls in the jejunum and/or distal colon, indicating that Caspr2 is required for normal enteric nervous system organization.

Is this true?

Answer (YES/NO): NO